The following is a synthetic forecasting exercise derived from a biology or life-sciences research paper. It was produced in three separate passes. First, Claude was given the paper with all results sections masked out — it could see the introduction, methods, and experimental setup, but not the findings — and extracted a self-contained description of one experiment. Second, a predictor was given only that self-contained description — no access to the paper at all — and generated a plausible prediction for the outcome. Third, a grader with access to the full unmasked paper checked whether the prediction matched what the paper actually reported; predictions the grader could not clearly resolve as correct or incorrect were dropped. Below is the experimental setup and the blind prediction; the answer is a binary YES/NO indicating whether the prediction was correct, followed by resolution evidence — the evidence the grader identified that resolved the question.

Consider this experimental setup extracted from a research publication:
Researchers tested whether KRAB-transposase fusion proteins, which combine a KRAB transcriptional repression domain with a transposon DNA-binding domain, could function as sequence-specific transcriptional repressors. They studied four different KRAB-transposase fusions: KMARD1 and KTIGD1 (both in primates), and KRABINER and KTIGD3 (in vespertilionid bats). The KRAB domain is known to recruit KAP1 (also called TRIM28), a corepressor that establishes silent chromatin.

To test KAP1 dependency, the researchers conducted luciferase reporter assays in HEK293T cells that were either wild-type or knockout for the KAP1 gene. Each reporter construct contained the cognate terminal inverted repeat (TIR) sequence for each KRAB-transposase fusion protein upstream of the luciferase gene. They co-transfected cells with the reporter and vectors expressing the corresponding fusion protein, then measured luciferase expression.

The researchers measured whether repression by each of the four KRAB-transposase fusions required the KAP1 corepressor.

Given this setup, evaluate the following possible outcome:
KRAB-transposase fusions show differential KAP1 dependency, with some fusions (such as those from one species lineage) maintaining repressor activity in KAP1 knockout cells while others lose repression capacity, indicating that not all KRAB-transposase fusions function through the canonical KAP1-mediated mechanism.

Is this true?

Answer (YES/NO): YES